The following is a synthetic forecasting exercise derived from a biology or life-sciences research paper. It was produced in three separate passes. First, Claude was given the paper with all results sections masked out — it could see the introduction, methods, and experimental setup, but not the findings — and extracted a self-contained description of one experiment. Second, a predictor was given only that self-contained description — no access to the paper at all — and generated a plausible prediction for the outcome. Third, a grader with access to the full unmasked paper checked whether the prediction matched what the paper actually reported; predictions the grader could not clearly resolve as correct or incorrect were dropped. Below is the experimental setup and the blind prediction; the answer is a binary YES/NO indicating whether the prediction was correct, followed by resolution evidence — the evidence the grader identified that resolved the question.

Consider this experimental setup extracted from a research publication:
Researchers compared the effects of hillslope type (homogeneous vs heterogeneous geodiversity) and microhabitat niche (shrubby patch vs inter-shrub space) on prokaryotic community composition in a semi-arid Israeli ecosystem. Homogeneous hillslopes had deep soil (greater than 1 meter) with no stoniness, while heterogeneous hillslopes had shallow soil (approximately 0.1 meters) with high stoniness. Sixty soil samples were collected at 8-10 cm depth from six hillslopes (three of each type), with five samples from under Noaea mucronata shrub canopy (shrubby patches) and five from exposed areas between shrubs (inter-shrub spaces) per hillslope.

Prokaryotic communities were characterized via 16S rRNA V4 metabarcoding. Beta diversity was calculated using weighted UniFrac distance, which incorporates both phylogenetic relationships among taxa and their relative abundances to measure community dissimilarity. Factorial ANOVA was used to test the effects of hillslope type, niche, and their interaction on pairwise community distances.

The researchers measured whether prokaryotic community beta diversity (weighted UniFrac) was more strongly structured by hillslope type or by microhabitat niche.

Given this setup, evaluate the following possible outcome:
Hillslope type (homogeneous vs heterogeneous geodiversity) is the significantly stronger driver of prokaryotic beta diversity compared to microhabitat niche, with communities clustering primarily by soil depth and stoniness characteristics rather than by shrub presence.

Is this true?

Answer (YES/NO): NO